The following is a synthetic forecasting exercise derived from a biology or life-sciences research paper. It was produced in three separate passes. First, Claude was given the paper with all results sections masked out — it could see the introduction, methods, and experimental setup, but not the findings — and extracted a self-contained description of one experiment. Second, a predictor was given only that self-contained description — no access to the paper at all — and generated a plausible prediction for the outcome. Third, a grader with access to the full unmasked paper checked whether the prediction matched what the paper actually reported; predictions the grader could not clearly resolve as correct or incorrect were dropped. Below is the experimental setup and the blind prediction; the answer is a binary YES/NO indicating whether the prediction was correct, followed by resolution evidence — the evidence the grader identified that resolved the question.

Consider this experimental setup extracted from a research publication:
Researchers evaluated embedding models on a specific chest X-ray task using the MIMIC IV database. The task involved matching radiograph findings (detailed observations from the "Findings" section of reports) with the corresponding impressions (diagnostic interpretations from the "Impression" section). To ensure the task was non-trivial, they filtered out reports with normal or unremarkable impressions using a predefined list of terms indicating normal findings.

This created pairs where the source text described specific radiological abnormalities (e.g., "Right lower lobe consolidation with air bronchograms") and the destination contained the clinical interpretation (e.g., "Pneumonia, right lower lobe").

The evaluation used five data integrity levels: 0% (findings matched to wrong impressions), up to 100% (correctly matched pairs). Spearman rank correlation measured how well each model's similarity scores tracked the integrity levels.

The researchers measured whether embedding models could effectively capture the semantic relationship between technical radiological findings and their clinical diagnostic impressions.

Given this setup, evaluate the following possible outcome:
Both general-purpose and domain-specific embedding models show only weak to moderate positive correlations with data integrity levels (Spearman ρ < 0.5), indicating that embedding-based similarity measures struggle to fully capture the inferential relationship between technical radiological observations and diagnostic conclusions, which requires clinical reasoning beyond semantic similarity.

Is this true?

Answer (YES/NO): NO